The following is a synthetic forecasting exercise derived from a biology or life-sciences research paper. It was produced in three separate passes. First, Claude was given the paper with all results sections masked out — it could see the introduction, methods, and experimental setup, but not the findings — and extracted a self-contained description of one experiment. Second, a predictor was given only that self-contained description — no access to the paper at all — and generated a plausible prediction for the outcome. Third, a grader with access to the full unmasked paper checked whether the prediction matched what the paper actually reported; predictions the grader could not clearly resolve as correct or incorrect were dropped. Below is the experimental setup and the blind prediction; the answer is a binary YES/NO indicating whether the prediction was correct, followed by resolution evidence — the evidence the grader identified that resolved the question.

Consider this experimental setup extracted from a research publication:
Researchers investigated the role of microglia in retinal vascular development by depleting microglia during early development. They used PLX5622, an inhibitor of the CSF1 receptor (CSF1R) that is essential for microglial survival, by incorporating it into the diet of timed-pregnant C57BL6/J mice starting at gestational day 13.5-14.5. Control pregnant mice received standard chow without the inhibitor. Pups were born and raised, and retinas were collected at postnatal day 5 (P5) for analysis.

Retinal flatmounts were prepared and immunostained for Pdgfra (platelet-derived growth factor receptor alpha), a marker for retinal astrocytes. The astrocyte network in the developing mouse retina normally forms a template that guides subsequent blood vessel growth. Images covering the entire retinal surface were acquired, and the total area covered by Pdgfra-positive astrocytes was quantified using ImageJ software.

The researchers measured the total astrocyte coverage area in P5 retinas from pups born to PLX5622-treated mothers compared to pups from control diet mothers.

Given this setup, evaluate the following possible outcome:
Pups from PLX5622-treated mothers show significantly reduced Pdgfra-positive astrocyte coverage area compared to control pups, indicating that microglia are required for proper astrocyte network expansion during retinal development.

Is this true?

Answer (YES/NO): NO